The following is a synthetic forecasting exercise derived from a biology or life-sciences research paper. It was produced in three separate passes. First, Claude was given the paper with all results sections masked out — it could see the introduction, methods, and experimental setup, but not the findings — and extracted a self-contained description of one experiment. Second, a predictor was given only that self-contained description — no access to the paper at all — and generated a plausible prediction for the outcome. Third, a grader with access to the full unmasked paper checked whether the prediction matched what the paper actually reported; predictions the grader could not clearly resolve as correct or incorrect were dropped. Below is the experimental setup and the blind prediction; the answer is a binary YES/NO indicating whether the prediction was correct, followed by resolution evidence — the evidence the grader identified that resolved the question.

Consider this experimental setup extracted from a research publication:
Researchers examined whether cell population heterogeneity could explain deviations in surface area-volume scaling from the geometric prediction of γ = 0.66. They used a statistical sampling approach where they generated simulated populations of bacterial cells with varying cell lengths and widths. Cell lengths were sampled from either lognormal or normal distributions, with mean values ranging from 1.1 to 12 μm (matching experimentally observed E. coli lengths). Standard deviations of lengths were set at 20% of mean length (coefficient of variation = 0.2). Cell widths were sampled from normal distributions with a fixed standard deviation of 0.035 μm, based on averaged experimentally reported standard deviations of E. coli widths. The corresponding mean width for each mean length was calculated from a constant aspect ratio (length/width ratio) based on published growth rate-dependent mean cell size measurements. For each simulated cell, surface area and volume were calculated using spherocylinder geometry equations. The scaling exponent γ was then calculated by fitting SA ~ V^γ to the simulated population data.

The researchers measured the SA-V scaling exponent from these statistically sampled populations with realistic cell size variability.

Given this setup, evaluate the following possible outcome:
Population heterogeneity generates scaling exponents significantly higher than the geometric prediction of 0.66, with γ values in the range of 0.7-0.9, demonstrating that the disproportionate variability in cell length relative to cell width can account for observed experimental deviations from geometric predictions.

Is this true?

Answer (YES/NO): NO